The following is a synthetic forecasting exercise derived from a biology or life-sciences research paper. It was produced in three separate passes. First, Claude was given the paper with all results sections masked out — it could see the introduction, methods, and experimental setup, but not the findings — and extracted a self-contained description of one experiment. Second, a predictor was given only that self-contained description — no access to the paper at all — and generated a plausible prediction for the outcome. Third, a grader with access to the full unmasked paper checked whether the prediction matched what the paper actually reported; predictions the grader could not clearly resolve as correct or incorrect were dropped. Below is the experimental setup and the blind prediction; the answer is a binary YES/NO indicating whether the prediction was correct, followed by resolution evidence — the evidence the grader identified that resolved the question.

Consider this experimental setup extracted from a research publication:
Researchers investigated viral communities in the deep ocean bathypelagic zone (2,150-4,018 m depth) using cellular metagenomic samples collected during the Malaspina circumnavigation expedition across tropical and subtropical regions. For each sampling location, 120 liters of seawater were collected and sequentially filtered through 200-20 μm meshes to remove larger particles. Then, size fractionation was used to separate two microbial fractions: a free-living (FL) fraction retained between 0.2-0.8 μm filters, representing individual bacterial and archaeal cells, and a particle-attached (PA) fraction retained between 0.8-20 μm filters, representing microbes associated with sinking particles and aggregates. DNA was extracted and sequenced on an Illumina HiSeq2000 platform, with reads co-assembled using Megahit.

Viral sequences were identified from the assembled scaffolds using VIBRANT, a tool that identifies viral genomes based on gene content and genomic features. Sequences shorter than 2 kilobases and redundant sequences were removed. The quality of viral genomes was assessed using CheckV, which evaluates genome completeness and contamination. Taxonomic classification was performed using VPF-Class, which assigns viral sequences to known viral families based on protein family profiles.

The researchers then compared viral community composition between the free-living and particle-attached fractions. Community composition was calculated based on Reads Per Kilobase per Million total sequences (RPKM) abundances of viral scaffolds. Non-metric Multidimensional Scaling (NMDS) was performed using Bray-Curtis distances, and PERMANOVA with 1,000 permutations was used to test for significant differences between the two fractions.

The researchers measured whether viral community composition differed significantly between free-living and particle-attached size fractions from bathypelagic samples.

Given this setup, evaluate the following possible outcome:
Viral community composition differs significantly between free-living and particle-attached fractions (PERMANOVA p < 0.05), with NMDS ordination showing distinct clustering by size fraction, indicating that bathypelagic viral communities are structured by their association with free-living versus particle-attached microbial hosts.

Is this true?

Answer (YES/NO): YES